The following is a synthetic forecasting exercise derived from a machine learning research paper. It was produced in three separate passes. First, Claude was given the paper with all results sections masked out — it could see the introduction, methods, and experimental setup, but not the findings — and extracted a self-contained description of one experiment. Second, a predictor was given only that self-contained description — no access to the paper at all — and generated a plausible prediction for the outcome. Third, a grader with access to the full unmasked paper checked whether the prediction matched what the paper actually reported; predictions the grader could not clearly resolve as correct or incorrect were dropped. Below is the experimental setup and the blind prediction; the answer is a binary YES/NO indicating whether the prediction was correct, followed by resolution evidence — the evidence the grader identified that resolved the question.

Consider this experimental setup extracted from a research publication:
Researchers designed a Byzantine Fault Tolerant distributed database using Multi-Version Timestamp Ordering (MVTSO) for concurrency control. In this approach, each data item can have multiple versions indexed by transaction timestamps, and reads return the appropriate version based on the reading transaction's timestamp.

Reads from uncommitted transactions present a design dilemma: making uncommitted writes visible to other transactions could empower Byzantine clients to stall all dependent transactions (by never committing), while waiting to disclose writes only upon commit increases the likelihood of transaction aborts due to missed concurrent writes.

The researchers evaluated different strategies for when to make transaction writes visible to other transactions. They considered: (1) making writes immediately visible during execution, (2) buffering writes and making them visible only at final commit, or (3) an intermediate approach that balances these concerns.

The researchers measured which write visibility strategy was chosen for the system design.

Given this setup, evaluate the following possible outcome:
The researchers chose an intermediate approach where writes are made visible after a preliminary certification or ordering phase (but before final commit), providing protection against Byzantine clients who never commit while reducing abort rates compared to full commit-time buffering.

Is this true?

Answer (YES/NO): YES